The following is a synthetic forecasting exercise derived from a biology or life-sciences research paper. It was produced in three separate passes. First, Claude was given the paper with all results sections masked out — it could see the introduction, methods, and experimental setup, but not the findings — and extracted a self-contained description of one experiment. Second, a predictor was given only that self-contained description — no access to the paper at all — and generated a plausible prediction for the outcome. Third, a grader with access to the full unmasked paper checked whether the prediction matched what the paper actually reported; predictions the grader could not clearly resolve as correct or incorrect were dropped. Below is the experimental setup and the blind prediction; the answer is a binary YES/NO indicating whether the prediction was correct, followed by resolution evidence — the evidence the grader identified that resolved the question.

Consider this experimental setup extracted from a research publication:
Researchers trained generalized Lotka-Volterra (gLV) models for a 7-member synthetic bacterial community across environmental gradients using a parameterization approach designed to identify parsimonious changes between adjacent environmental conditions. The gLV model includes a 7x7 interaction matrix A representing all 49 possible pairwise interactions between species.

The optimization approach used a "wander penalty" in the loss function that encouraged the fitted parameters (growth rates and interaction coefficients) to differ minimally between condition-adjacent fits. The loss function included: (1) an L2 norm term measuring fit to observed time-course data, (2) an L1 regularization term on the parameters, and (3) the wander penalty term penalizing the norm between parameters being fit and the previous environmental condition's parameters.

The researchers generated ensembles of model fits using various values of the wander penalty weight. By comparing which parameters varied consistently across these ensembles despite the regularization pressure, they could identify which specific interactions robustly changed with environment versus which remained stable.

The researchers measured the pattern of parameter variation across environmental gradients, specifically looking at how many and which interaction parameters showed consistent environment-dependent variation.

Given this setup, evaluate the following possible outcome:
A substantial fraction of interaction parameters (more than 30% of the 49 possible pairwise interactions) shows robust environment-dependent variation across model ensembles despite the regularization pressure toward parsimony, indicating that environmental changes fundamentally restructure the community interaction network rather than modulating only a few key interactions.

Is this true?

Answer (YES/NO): NO